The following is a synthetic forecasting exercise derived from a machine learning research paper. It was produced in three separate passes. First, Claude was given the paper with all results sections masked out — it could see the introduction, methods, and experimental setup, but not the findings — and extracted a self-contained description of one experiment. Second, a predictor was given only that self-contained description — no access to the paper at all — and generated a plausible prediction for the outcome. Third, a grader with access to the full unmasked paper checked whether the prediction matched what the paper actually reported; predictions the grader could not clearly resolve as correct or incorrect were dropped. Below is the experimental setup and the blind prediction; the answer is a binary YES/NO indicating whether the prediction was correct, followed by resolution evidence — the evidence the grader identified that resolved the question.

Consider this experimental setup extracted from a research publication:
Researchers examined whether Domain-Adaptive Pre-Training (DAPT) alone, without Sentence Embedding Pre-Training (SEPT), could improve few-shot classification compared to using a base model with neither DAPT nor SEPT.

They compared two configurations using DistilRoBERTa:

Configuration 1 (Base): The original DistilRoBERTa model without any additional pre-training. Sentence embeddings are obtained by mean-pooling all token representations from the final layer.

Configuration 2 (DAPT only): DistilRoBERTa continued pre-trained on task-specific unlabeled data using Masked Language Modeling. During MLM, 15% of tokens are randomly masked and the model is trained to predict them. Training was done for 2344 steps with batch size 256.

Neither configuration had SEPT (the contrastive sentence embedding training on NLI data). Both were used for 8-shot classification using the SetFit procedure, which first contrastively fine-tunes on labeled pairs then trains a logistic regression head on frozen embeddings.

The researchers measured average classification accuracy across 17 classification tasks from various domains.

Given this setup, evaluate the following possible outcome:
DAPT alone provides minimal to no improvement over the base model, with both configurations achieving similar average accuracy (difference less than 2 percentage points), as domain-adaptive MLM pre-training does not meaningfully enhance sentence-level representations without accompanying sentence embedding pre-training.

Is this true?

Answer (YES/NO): NO